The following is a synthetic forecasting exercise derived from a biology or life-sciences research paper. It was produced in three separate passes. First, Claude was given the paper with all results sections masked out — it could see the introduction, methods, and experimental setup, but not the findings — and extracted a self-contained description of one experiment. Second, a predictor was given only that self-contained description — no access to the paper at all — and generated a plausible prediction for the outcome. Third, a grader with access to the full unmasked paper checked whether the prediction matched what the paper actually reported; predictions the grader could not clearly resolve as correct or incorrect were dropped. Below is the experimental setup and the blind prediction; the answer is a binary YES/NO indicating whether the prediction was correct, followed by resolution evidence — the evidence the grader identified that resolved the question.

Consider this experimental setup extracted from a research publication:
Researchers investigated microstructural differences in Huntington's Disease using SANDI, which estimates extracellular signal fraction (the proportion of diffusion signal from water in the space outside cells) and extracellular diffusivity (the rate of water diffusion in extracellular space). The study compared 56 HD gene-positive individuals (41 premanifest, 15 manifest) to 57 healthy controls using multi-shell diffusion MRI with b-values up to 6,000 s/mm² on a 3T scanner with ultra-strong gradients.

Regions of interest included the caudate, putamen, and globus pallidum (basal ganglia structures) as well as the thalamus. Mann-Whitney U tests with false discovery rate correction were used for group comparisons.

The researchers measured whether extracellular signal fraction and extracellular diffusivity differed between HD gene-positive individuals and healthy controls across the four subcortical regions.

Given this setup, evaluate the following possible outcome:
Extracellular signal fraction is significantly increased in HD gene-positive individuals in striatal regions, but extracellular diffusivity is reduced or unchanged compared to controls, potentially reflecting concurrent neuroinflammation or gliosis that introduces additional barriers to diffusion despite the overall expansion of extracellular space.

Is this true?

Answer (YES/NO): NO